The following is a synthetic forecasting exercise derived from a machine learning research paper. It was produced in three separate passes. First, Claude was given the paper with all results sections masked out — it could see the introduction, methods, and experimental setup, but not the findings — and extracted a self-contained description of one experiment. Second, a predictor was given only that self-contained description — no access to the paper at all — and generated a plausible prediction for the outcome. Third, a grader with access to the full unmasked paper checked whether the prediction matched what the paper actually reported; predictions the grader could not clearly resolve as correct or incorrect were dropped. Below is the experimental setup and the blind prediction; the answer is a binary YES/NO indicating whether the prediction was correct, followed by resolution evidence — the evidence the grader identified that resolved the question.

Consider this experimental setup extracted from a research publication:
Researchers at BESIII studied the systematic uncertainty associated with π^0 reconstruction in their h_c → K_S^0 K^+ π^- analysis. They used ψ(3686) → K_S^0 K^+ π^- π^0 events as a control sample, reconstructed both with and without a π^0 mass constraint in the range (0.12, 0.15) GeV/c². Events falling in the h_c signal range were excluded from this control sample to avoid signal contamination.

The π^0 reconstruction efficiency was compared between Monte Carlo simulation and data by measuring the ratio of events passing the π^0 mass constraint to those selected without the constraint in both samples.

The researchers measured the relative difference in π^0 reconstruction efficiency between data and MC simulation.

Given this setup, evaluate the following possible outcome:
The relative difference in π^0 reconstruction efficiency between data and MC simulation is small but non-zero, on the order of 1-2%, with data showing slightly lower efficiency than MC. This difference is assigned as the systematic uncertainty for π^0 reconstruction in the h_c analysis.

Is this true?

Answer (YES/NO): NO